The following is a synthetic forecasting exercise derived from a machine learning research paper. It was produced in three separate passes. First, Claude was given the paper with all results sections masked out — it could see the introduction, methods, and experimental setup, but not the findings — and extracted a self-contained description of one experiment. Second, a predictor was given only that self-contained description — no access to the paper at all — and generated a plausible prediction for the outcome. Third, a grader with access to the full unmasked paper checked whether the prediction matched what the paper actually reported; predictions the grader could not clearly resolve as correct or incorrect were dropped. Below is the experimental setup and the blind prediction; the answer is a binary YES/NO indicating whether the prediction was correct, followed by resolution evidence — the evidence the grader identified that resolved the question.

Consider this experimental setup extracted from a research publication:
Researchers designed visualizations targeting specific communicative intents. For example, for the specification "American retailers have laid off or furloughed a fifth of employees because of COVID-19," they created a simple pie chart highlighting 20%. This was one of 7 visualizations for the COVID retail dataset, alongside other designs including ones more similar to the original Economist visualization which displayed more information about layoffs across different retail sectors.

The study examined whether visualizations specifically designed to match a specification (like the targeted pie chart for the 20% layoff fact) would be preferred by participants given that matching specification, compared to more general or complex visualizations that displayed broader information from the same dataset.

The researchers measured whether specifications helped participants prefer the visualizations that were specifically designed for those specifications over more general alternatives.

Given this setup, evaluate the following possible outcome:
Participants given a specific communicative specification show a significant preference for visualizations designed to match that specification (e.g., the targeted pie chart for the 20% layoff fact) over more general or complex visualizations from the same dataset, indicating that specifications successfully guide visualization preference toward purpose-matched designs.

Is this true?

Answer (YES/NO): YES